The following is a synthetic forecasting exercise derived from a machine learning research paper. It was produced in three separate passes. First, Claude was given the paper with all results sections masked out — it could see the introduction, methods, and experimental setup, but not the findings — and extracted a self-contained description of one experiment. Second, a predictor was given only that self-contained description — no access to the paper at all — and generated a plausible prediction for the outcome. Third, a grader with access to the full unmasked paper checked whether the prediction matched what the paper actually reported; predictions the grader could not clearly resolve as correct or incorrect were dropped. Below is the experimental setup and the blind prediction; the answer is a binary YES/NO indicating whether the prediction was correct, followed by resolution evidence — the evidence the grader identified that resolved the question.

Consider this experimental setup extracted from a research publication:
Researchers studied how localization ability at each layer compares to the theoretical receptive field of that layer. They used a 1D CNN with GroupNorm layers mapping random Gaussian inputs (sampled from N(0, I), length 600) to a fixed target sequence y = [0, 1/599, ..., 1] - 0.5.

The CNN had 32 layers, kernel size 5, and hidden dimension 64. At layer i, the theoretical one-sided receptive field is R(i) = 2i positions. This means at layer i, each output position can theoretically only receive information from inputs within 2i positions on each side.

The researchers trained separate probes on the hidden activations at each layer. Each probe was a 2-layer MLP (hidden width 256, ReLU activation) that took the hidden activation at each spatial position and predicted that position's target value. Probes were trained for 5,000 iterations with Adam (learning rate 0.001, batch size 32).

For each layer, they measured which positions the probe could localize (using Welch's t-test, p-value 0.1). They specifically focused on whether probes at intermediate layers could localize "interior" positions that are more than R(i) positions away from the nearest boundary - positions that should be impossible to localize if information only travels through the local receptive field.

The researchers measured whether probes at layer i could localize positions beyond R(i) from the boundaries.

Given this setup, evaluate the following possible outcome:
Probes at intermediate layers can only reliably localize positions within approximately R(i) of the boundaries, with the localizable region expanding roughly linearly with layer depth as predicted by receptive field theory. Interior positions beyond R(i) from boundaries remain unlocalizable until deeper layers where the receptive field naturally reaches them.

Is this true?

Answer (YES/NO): NO